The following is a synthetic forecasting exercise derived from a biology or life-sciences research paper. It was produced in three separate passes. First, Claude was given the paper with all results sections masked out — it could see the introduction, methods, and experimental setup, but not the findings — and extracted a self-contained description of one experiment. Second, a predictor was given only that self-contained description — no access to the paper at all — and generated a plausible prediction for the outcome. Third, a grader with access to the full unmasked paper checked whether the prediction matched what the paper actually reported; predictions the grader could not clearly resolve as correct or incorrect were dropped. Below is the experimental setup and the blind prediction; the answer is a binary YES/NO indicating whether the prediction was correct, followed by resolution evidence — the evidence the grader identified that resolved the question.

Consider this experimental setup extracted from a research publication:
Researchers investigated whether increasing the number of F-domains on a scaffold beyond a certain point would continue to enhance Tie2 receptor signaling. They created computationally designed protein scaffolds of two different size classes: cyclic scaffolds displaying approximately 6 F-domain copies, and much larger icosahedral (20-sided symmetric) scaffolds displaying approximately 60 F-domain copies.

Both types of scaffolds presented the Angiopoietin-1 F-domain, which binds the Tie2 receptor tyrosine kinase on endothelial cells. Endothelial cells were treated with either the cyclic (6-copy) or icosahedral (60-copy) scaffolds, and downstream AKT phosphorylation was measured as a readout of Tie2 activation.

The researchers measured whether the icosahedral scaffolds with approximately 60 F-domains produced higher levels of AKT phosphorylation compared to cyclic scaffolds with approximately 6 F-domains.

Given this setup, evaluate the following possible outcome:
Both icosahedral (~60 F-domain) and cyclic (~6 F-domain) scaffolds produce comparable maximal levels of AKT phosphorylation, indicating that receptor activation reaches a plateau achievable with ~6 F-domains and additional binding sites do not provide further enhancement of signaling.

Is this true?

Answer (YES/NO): YES